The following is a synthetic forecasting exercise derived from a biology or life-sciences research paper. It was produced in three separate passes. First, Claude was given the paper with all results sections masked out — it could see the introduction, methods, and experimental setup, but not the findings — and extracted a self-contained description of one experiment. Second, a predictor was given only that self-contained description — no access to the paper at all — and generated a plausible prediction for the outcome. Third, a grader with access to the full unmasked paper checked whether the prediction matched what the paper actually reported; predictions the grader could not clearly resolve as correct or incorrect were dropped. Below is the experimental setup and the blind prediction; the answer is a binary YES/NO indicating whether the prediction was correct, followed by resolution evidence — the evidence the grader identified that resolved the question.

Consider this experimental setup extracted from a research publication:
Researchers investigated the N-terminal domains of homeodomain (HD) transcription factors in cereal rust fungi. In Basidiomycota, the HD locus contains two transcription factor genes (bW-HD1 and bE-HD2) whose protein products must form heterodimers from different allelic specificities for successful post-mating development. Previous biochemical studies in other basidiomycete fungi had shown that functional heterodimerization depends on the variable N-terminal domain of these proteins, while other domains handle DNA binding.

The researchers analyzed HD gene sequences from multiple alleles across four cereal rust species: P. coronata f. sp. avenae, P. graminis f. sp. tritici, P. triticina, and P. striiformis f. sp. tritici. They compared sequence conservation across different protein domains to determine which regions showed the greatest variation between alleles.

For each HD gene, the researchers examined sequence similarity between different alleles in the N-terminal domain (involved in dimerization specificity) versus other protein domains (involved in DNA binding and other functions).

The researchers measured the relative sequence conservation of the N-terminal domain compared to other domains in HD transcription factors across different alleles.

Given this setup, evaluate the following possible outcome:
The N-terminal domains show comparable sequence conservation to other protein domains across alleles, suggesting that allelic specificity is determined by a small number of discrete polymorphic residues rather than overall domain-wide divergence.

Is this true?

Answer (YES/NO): NO